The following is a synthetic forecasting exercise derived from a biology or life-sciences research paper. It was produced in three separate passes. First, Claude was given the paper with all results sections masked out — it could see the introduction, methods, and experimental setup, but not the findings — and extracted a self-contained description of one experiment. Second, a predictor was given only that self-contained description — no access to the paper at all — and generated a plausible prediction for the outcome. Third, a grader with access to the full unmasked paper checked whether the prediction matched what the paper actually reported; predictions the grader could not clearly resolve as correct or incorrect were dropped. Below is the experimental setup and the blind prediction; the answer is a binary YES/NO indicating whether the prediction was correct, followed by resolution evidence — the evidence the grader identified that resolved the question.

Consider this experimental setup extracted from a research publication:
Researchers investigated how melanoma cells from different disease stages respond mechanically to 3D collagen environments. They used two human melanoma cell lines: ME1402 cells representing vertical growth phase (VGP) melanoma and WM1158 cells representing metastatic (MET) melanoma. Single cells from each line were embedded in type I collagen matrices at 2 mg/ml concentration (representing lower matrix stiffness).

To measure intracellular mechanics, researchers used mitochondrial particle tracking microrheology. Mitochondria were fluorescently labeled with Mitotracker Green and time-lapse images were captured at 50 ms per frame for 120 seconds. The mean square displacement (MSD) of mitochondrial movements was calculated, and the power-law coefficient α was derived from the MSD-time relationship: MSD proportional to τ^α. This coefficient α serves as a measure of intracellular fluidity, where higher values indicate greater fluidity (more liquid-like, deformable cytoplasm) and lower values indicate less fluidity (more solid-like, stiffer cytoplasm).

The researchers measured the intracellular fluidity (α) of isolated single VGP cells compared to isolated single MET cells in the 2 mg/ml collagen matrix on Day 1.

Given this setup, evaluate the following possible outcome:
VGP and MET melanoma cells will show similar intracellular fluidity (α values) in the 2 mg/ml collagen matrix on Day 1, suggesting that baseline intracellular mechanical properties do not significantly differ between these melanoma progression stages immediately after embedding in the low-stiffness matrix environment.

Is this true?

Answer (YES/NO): NO